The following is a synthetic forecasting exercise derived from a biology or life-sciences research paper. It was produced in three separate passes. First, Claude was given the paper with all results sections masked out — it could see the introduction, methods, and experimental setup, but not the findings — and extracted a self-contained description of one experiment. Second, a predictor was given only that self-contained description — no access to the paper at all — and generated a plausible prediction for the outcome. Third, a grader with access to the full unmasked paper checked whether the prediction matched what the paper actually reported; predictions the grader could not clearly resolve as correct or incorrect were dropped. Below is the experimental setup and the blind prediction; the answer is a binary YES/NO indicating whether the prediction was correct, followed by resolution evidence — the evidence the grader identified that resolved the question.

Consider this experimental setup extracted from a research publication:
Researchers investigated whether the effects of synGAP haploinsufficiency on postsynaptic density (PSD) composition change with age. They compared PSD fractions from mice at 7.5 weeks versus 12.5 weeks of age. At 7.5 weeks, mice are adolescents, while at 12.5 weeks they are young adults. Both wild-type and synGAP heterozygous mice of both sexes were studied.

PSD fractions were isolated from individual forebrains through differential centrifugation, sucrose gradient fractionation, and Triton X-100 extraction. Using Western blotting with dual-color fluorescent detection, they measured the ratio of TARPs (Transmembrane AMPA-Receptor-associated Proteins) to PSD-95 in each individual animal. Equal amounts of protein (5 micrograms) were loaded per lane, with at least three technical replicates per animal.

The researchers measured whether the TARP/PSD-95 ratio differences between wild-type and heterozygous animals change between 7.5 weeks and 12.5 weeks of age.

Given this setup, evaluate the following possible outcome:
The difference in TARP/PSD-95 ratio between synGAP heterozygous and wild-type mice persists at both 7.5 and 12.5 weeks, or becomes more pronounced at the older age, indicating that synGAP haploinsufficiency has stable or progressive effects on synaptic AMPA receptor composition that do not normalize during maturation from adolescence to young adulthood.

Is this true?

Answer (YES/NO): NO